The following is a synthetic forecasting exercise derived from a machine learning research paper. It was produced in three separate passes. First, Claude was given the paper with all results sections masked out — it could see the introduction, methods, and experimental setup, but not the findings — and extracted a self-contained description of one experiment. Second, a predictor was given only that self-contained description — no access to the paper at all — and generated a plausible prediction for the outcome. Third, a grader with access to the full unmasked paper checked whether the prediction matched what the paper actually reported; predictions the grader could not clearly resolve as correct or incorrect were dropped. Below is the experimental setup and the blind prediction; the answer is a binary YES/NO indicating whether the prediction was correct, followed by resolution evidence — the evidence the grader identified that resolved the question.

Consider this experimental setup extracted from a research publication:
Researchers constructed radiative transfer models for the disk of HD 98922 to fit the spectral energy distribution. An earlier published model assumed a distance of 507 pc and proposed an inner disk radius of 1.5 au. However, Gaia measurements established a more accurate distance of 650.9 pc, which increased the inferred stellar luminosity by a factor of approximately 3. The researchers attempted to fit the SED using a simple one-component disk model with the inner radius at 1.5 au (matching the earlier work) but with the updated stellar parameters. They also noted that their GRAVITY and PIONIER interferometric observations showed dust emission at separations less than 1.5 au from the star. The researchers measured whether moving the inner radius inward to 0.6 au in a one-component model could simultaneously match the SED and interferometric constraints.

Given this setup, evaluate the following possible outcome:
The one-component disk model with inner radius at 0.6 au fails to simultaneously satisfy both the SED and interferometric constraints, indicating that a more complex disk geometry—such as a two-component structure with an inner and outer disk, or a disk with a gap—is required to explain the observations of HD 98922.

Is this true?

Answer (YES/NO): YES